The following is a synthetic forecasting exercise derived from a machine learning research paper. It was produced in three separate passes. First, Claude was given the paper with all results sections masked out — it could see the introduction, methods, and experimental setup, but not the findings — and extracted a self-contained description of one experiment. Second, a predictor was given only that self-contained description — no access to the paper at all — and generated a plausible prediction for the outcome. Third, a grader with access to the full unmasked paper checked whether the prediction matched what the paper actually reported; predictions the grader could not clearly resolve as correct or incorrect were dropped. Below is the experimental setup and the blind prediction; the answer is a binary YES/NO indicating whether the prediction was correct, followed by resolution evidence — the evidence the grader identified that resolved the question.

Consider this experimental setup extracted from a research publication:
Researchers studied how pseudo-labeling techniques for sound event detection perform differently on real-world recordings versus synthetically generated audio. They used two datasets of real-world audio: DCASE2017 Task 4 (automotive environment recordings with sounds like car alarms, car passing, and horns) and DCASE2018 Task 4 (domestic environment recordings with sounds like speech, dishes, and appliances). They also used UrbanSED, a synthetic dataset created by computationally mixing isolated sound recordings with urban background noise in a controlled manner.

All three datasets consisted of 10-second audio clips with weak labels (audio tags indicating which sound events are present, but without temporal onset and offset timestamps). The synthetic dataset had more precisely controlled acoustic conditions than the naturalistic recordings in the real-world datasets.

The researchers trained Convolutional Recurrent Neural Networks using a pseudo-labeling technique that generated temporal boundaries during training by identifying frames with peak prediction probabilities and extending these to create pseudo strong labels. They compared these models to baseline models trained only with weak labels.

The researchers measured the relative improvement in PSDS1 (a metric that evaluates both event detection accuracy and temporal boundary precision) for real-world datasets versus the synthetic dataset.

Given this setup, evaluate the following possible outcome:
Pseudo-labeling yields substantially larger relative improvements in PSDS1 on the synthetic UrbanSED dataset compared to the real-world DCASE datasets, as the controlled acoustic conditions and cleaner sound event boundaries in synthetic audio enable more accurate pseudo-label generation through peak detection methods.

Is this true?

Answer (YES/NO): NO